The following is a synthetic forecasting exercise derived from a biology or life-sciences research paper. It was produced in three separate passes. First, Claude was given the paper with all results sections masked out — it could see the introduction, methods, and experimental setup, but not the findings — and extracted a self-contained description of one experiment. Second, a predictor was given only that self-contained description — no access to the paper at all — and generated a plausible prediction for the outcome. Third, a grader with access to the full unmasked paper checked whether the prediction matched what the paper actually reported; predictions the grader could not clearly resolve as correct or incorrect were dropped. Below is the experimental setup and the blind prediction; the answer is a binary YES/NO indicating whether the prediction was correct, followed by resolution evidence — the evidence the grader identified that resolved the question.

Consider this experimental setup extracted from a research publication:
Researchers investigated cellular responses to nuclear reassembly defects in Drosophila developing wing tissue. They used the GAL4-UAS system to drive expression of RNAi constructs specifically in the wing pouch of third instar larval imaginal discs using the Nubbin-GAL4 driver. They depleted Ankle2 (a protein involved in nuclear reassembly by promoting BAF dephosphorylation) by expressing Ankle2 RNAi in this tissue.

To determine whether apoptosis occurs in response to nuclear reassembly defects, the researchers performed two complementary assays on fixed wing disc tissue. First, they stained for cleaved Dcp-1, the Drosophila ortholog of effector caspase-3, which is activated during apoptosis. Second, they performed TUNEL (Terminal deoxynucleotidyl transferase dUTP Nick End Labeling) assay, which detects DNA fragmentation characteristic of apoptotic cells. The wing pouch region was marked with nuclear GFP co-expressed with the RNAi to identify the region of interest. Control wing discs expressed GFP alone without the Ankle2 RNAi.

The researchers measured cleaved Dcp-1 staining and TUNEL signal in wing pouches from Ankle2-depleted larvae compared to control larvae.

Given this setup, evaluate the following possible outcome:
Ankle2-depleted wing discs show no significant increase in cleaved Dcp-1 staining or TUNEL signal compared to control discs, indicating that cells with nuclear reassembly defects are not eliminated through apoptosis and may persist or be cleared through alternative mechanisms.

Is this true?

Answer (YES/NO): NO